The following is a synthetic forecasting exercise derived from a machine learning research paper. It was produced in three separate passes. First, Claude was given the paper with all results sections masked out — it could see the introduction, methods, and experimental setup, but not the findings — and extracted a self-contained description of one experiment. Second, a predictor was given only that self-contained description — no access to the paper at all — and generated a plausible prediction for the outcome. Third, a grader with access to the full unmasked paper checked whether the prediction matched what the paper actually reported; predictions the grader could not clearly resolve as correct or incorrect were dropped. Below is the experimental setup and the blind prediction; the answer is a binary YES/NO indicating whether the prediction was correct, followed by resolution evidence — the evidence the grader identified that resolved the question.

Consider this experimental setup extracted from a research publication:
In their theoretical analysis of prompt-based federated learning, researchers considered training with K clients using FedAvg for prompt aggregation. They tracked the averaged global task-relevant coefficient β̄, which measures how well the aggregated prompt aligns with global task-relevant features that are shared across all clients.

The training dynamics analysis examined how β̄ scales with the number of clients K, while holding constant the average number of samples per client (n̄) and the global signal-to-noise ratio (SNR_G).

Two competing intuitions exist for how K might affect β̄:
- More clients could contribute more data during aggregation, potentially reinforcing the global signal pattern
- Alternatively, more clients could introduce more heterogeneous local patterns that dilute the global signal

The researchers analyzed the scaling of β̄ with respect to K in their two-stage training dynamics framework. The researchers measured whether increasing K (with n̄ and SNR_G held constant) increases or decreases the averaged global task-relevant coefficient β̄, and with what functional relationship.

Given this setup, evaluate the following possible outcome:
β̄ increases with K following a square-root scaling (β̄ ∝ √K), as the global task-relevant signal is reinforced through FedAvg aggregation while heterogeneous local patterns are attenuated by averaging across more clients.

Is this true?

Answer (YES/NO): NO